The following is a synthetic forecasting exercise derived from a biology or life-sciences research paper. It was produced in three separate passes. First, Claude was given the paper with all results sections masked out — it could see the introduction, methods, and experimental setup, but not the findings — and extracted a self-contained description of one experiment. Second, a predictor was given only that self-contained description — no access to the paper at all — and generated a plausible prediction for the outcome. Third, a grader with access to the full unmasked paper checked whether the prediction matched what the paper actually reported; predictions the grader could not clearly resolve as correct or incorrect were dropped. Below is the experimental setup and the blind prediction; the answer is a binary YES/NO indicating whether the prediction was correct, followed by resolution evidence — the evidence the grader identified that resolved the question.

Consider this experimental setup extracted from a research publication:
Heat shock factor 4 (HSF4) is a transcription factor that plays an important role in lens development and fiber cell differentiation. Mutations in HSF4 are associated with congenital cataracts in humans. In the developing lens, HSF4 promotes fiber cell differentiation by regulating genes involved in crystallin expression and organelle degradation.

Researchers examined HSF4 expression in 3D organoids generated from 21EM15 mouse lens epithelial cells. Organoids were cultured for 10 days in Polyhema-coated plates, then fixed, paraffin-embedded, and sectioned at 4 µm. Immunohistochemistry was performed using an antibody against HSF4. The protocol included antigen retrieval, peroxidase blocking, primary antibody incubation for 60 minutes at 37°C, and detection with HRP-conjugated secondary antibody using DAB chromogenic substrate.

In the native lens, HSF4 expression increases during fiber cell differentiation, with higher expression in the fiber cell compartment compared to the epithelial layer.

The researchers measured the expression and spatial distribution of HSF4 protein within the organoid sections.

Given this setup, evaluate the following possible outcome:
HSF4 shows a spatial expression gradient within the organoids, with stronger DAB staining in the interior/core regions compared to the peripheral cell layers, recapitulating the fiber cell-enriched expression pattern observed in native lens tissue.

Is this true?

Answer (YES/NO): YES